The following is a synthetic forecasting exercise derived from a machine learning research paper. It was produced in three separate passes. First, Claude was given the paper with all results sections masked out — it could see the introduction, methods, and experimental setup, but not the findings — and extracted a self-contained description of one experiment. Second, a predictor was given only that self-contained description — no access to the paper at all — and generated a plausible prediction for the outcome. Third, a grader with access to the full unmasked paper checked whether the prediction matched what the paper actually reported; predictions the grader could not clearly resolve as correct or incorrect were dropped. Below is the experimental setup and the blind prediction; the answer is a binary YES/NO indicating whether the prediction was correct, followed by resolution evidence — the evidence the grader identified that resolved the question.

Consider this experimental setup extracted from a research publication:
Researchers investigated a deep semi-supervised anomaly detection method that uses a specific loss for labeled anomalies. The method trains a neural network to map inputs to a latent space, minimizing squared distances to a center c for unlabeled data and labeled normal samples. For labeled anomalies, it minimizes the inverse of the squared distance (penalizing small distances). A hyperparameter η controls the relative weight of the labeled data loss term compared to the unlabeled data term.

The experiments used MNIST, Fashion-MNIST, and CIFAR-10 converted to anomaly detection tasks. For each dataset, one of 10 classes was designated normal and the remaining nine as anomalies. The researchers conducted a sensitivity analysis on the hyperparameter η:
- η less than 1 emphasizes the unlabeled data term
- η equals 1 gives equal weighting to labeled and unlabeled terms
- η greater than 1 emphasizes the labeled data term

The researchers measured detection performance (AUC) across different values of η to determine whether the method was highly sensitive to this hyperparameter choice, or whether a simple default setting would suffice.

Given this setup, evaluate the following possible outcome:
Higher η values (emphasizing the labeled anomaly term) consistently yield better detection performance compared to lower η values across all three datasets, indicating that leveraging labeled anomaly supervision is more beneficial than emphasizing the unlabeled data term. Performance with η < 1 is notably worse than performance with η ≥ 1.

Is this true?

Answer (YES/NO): NO